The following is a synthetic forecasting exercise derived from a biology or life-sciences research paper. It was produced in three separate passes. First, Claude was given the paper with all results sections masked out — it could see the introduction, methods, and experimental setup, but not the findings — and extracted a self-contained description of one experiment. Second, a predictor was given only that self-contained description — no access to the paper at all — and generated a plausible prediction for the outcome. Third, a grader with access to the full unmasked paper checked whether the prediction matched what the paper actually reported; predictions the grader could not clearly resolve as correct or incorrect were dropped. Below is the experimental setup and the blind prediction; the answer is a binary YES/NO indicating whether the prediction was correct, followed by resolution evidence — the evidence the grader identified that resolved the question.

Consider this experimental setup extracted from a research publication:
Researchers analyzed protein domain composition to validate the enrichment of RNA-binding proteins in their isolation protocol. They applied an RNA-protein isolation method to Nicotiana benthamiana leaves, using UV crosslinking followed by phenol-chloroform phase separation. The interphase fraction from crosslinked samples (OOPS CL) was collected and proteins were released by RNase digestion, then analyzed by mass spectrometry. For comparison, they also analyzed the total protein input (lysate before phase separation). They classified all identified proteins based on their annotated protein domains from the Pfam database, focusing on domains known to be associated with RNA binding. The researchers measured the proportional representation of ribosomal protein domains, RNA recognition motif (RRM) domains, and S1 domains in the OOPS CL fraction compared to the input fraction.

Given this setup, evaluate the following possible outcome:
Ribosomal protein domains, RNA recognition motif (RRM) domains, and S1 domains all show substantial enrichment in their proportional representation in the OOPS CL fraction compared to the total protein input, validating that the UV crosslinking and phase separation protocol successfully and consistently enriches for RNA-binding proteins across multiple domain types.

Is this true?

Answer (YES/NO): YES